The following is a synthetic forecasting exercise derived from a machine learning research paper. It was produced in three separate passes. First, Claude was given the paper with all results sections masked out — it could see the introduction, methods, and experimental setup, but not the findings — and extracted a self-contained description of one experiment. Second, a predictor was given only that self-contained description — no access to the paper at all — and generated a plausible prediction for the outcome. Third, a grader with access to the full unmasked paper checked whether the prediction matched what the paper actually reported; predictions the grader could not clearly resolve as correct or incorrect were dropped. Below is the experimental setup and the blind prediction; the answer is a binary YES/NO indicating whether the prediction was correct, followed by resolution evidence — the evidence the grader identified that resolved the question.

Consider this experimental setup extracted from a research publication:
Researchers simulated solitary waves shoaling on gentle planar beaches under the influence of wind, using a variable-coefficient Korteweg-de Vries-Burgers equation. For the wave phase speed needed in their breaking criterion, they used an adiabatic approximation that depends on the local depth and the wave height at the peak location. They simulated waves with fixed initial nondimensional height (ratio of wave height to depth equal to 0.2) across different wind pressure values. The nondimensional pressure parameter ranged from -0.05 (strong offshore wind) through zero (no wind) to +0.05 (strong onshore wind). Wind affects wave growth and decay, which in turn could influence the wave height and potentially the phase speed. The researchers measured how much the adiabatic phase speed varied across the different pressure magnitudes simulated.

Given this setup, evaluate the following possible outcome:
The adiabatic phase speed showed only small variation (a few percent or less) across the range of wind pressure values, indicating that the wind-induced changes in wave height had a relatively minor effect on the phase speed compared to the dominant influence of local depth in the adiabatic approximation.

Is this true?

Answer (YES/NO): YES